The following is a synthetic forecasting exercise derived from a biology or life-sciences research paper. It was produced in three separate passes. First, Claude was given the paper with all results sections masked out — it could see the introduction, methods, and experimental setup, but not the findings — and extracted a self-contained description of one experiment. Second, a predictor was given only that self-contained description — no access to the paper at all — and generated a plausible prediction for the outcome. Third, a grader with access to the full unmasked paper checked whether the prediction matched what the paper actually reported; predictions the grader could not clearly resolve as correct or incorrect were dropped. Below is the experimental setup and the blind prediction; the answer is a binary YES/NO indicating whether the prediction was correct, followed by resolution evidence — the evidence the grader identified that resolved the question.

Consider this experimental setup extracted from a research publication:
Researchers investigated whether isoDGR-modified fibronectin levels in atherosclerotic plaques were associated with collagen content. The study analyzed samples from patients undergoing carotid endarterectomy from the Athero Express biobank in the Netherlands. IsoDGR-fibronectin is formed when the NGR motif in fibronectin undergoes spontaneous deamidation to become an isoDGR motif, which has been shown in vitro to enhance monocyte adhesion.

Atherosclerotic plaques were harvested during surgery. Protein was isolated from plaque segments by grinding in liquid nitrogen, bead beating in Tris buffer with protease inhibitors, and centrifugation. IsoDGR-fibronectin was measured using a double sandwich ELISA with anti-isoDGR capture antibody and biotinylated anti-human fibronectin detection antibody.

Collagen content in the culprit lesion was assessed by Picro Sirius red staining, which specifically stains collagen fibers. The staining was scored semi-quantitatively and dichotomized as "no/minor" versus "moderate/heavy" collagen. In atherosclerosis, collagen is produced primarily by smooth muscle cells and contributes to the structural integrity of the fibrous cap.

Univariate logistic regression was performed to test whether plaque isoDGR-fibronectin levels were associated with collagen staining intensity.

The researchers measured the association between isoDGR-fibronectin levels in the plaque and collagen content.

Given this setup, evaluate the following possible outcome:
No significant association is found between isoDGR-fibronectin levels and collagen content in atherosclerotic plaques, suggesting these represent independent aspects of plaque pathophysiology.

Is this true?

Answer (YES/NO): NO